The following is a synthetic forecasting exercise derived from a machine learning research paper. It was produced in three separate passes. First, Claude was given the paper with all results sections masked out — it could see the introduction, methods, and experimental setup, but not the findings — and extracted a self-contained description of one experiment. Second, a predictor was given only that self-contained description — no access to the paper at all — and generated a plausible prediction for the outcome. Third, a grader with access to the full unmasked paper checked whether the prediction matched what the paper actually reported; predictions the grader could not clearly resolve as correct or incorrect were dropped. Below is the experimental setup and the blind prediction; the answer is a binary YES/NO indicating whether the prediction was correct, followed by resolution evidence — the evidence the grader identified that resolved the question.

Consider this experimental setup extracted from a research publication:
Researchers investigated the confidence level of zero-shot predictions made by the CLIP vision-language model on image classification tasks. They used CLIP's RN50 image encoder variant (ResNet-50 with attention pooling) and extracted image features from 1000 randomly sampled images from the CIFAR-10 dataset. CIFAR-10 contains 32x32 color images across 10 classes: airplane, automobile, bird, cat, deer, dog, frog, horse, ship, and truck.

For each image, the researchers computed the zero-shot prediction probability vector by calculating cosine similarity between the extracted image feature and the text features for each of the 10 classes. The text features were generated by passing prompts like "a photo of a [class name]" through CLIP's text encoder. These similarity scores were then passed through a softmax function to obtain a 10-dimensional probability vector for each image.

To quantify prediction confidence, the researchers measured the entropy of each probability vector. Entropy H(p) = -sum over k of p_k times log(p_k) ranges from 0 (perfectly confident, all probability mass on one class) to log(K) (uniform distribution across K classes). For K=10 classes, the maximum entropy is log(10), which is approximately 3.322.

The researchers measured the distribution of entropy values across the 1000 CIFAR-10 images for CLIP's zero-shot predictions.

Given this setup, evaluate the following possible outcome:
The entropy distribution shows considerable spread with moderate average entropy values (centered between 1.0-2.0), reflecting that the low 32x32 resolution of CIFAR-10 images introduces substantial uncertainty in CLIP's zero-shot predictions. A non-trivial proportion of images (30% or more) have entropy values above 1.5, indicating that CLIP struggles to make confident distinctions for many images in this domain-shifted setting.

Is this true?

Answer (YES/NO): NO